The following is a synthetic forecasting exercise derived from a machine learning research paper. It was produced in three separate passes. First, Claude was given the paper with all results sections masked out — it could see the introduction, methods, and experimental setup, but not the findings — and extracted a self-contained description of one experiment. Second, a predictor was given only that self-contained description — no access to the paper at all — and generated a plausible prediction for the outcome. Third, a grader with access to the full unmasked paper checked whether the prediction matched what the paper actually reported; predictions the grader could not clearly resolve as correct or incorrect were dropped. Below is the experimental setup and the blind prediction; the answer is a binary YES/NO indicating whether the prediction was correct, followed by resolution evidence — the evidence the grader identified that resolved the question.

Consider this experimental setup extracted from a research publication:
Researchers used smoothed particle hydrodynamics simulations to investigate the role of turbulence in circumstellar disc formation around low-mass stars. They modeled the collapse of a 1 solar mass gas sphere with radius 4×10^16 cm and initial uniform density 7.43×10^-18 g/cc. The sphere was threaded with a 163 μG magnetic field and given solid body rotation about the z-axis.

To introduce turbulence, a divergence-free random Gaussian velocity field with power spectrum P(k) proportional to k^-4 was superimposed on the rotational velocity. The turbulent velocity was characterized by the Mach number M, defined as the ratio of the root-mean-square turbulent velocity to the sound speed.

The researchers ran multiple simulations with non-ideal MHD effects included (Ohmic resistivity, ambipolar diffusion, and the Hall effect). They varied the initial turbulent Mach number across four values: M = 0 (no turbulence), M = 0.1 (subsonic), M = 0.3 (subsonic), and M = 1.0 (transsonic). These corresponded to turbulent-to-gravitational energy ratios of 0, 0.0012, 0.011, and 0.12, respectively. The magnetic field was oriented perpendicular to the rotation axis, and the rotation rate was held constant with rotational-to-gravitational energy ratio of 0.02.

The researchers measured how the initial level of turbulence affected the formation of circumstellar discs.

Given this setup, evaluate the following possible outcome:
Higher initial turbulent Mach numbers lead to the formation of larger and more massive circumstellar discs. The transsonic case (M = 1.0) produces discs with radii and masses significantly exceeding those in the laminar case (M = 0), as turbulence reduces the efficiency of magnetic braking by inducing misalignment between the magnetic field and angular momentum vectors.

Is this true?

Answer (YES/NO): NO